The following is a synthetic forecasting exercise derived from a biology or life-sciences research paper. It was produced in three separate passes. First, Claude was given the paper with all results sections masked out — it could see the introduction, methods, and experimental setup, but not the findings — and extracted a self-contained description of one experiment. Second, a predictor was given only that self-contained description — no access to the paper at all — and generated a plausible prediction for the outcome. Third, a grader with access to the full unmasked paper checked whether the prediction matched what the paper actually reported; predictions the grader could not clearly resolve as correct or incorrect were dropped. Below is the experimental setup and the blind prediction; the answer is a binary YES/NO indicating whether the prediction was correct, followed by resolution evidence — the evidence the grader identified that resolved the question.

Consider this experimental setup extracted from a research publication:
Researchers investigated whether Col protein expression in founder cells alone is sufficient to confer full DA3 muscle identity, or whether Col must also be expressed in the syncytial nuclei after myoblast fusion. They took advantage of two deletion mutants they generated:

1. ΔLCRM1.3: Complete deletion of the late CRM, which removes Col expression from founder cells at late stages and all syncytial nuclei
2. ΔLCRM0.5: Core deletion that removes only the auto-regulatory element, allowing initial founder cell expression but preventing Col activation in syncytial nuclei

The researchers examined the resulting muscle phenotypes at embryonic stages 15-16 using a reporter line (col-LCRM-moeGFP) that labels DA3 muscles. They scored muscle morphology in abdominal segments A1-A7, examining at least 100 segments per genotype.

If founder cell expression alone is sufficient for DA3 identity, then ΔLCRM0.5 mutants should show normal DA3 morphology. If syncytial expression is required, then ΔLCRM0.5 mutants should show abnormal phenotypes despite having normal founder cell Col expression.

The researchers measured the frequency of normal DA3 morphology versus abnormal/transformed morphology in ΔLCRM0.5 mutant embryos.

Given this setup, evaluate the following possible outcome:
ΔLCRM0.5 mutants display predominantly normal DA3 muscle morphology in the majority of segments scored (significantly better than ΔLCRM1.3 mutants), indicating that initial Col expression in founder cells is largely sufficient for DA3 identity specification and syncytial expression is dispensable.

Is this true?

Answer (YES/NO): NO